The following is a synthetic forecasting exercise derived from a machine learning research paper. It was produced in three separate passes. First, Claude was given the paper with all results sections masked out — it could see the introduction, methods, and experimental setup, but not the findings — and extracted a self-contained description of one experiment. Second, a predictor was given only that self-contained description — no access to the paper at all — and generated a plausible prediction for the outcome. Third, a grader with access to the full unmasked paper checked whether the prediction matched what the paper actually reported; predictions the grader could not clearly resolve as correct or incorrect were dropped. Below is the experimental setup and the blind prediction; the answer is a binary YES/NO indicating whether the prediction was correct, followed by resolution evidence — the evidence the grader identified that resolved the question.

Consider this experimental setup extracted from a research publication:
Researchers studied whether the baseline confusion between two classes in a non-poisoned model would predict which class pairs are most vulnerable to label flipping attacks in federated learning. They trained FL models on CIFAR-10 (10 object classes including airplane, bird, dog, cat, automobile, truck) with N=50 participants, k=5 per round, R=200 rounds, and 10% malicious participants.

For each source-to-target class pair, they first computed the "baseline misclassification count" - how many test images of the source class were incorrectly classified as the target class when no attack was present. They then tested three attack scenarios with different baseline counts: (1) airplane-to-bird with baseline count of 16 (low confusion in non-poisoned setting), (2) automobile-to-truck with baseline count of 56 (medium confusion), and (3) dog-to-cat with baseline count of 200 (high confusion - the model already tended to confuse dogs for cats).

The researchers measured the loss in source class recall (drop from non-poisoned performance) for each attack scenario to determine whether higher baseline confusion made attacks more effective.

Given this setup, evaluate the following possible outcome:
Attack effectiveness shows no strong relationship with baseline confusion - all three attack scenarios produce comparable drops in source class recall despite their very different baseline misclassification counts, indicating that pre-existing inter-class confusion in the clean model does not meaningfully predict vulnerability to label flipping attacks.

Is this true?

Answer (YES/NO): NO